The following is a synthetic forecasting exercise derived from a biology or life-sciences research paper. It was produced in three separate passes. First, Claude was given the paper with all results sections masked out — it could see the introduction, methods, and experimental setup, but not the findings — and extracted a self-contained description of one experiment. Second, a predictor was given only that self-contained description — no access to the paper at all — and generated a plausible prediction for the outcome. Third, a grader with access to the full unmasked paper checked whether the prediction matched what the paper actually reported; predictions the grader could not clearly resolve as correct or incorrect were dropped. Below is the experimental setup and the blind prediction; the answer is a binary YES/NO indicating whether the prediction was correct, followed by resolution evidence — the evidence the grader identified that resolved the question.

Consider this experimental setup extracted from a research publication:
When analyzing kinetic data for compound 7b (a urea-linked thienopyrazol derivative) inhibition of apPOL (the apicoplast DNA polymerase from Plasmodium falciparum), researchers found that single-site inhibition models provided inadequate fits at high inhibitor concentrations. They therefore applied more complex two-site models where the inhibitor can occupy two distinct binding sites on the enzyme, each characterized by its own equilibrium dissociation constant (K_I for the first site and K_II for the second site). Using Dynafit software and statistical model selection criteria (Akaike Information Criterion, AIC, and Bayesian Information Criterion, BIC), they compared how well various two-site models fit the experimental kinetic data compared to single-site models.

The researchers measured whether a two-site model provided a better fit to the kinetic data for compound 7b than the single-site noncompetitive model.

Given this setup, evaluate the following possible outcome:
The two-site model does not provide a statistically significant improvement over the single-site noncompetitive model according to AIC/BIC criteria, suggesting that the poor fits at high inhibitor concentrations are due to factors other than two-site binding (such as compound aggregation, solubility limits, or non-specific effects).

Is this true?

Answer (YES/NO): NO